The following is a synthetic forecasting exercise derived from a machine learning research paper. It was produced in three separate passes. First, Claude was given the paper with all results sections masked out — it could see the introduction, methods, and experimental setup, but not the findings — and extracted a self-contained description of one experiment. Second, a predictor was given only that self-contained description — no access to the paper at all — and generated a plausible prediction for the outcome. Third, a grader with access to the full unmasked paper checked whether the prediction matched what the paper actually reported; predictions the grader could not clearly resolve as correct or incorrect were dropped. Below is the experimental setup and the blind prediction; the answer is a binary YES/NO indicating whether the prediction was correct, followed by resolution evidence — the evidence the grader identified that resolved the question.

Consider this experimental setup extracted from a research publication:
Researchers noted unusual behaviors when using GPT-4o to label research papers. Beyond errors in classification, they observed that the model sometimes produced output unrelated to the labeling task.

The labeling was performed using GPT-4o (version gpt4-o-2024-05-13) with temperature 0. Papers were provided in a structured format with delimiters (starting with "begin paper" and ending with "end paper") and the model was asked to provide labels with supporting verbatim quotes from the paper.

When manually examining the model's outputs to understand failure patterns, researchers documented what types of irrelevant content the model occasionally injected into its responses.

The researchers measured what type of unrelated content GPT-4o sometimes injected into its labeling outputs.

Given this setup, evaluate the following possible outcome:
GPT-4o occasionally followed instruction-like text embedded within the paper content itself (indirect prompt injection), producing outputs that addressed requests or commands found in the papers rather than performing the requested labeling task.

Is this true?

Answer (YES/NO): NO